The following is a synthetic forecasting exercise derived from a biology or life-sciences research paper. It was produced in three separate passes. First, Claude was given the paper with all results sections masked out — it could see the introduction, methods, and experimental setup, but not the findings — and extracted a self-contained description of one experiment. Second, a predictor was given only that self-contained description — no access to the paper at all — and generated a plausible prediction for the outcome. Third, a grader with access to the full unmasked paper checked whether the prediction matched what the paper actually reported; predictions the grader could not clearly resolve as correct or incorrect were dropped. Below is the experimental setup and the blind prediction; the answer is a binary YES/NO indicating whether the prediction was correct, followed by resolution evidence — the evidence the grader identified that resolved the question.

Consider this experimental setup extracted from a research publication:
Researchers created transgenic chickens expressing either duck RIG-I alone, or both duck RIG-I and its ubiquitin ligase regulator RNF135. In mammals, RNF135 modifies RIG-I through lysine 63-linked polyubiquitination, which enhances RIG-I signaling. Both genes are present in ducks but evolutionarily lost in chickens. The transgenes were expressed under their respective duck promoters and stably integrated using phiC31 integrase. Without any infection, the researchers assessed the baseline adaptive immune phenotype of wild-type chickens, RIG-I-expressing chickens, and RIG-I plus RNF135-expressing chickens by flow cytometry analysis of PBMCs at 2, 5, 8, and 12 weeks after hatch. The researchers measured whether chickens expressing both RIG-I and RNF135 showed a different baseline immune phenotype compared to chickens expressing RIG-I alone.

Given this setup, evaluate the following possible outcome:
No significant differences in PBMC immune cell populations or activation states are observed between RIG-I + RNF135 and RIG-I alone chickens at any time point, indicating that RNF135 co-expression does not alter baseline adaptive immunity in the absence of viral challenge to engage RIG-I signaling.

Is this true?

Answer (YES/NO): NO